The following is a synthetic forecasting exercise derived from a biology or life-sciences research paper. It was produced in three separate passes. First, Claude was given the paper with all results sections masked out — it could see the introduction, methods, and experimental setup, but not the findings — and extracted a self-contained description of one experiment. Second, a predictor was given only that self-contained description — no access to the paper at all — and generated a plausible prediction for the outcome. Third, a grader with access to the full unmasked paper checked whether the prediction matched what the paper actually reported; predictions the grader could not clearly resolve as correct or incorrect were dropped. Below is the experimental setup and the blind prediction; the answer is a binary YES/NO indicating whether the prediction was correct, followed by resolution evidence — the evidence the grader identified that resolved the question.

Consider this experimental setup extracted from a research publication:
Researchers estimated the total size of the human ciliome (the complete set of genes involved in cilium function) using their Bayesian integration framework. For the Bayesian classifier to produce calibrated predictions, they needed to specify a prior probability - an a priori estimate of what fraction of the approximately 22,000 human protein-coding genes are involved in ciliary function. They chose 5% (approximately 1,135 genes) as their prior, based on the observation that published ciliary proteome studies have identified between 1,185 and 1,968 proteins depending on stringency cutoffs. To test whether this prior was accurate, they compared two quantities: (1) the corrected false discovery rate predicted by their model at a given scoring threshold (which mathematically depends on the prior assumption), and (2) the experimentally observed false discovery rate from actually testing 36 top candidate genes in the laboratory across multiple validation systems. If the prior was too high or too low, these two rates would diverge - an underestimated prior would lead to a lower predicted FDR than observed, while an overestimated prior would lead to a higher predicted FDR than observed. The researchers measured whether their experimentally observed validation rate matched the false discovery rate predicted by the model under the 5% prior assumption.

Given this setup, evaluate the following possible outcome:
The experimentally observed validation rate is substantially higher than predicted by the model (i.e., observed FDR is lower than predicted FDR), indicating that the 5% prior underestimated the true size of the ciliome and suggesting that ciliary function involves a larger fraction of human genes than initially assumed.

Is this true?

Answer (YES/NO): NO